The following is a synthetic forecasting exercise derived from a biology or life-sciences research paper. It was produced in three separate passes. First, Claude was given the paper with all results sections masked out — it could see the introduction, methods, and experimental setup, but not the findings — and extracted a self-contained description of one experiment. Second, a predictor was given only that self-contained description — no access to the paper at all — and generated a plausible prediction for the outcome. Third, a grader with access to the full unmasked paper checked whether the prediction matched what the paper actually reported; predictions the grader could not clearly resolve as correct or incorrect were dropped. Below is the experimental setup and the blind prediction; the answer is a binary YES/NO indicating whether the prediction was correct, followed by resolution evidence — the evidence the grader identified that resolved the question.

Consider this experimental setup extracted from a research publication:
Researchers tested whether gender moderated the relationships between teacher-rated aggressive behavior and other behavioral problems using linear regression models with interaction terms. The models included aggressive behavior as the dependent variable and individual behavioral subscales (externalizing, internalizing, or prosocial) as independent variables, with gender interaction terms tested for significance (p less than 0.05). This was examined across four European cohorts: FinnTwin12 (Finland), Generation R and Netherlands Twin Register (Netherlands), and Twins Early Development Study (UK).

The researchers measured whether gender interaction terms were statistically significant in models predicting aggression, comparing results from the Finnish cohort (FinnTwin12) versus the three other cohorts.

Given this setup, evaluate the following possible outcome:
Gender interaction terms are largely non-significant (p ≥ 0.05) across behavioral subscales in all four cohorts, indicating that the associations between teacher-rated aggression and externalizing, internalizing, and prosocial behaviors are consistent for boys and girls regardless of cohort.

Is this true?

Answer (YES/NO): NO